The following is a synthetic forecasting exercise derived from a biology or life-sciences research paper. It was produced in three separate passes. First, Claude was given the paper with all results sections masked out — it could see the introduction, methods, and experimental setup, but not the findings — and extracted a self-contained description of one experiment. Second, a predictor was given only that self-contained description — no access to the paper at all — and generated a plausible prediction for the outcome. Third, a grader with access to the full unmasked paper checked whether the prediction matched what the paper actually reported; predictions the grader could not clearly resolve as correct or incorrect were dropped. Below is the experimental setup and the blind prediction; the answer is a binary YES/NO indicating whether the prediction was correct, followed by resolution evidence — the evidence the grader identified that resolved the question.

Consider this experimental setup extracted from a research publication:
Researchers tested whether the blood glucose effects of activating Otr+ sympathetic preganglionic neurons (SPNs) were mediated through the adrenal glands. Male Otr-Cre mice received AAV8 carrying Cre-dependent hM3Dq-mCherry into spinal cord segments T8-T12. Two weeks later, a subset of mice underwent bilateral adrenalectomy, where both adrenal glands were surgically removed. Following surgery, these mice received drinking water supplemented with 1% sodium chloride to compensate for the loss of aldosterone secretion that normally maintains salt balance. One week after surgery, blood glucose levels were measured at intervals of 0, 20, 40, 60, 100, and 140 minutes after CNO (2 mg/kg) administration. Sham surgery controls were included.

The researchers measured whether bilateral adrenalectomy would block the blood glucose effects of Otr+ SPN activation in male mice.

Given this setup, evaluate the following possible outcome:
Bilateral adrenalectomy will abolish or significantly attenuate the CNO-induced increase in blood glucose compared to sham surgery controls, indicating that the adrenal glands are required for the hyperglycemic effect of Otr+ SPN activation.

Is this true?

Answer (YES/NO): YES